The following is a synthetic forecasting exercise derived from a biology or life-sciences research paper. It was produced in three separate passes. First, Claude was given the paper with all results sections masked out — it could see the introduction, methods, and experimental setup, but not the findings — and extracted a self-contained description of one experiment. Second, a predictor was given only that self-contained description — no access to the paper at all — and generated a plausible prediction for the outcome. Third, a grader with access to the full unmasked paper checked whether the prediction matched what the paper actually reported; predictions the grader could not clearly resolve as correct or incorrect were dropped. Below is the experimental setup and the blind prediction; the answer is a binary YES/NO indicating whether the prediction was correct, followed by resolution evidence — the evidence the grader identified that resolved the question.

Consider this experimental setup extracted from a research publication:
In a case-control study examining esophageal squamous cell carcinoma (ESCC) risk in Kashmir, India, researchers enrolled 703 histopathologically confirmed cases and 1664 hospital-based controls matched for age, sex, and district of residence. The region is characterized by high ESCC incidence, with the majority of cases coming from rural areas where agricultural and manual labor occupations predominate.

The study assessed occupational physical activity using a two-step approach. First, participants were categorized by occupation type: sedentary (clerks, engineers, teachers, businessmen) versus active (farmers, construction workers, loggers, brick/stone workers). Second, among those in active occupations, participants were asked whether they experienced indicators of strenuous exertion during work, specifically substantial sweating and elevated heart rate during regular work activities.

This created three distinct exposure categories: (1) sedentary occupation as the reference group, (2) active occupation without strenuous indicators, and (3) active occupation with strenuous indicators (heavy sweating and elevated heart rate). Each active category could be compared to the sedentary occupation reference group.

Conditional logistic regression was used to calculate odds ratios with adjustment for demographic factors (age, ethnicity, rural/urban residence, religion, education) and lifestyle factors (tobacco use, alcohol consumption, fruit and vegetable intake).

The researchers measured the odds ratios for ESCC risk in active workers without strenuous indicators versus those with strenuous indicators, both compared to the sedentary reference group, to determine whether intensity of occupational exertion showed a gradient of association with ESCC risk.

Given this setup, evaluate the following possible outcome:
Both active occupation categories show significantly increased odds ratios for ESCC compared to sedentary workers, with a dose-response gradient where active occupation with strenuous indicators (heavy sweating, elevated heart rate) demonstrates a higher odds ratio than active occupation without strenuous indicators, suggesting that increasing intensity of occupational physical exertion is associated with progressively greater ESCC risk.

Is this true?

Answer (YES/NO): NO